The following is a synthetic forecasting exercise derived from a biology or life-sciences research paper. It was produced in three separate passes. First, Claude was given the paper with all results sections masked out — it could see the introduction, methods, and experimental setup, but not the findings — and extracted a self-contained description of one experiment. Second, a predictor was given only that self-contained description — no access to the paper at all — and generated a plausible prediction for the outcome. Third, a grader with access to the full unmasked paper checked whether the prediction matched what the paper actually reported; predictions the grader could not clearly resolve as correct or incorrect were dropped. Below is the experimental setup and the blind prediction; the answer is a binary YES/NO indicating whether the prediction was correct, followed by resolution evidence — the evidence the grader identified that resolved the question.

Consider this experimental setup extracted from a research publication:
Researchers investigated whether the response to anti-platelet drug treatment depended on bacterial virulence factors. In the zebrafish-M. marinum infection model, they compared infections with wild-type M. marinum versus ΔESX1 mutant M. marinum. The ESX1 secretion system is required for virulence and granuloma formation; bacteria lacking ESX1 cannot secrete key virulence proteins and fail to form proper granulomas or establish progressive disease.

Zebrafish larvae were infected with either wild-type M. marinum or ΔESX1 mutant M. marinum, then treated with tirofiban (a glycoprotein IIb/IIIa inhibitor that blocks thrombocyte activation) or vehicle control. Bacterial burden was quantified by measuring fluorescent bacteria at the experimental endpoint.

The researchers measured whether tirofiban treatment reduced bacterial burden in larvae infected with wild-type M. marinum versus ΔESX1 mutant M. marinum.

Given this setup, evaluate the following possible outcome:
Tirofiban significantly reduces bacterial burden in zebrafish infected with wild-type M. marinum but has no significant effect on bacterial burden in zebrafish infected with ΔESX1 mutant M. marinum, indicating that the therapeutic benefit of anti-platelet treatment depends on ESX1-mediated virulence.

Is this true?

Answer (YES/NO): YES